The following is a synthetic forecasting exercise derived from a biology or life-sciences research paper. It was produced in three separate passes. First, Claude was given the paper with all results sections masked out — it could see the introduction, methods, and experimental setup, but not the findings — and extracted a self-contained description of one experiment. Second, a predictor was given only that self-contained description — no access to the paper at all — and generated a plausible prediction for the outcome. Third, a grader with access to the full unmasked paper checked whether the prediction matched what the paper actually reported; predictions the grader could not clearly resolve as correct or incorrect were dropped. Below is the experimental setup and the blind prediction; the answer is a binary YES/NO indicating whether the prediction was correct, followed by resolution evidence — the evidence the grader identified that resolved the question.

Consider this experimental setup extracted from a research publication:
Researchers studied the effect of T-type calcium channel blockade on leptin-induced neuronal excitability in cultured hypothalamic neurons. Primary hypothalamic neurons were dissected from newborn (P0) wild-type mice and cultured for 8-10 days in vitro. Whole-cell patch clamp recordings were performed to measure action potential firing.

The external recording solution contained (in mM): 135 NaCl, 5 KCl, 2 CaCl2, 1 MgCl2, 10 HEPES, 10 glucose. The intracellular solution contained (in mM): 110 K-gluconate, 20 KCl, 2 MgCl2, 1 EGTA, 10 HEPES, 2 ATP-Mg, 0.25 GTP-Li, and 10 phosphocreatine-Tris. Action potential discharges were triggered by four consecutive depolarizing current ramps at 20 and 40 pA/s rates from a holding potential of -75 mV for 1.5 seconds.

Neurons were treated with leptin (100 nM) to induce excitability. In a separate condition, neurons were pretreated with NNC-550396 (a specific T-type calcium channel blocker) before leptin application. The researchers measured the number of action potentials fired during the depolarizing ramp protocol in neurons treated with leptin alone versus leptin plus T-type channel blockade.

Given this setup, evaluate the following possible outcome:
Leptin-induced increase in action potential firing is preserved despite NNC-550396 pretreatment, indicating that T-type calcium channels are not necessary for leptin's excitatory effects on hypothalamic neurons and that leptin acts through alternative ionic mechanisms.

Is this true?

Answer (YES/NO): NO